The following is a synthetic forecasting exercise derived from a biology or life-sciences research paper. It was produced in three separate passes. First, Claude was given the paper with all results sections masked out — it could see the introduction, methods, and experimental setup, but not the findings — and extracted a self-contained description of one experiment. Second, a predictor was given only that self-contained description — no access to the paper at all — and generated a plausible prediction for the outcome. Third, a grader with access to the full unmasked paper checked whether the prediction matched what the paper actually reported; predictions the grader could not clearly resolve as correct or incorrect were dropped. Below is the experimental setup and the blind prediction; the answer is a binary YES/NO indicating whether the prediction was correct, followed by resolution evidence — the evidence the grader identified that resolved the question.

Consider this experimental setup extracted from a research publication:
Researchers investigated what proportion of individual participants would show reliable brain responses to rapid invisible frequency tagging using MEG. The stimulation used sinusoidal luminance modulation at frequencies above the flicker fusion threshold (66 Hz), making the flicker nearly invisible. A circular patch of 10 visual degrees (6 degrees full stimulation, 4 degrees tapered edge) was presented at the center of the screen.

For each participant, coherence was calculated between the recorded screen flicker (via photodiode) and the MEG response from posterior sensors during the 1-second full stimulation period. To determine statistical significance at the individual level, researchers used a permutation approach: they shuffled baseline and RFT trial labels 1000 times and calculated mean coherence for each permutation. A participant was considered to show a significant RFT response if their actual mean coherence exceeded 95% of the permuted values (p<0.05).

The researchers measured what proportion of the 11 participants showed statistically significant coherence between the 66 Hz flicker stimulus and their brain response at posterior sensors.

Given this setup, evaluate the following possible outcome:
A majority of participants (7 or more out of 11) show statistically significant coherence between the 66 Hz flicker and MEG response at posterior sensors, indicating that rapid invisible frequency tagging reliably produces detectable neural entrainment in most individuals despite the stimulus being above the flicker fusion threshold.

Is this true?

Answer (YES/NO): YES